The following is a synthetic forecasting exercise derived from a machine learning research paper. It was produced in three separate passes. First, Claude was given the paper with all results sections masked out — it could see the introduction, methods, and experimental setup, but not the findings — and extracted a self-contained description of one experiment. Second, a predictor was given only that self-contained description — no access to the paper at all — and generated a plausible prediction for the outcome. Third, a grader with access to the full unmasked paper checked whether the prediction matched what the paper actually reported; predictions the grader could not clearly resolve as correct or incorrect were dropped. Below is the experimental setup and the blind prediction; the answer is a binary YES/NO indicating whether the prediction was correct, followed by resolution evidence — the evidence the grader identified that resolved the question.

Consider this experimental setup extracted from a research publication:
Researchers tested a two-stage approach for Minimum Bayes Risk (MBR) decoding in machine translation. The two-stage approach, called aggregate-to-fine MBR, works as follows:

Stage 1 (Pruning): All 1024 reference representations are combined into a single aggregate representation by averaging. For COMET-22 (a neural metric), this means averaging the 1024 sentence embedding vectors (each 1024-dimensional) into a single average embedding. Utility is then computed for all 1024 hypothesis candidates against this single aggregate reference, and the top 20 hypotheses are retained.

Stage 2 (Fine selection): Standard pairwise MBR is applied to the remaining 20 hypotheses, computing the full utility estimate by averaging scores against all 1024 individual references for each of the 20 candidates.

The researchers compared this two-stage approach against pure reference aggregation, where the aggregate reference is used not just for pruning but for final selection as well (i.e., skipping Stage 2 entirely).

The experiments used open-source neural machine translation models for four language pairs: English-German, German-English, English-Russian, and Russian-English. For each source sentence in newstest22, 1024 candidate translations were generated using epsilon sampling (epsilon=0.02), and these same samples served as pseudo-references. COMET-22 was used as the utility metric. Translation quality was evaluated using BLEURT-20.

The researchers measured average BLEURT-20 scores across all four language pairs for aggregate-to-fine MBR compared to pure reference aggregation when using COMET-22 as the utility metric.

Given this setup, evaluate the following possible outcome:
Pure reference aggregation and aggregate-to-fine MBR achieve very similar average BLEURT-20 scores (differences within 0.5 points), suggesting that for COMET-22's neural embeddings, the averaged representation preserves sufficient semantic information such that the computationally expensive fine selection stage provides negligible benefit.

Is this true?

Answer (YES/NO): NO